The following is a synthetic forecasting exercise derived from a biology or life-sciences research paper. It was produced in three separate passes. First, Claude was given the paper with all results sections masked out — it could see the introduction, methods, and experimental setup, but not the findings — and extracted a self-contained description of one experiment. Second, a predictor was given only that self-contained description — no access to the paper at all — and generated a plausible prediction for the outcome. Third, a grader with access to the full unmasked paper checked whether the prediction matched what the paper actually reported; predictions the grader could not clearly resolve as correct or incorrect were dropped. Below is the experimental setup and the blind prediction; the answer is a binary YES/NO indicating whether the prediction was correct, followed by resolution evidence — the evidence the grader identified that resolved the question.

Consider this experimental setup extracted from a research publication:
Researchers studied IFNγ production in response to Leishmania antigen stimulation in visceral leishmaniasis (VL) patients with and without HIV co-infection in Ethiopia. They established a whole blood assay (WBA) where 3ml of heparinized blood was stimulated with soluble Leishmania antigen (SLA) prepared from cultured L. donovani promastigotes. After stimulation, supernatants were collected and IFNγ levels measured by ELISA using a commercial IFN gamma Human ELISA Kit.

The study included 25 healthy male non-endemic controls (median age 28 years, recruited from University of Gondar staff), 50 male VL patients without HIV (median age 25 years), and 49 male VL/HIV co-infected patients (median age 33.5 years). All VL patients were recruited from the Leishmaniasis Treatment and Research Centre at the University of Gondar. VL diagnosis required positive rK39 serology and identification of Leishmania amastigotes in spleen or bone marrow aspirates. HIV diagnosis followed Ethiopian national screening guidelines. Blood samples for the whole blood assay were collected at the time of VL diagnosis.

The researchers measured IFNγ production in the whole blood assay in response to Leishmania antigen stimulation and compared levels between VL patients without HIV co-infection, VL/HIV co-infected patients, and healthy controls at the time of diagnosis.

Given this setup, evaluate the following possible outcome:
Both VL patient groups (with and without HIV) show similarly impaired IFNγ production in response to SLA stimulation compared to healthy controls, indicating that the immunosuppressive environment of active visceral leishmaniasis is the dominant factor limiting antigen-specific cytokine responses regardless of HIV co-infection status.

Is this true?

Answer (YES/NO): YES